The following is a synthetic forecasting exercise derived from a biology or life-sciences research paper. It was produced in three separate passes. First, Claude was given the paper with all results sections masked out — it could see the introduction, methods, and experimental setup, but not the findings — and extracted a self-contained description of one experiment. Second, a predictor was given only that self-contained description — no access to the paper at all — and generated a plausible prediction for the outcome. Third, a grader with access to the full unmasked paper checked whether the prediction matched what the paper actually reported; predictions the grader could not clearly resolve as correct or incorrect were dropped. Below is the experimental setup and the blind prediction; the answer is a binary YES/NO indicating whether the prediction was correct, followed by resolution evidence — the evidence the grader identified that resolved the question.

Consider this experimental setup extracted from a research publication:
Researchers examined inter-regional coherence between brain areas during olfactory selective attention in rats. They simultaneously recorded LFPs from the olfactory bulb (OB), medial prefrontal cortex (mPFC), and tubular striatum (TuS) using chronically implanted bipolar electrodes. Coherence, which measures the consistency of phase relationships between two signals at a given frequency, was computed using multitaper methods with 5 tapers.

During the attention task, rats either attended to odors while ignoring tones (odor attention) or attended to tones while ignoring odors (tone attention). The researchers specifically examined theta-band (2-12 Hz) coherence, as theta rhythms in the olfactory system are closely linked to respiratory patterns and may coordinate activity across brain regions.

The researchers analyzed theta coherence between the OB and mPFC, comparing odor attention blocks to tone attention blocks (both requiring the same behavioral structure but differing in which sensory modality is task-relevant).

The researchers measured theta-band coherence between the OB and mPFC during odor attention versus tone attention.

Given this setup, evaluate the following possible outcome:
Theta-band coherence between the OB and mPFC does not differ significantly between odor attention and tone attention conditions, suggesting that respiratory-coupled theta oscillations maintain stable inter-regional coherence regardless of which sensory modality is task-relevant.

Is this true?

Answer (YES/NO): YES